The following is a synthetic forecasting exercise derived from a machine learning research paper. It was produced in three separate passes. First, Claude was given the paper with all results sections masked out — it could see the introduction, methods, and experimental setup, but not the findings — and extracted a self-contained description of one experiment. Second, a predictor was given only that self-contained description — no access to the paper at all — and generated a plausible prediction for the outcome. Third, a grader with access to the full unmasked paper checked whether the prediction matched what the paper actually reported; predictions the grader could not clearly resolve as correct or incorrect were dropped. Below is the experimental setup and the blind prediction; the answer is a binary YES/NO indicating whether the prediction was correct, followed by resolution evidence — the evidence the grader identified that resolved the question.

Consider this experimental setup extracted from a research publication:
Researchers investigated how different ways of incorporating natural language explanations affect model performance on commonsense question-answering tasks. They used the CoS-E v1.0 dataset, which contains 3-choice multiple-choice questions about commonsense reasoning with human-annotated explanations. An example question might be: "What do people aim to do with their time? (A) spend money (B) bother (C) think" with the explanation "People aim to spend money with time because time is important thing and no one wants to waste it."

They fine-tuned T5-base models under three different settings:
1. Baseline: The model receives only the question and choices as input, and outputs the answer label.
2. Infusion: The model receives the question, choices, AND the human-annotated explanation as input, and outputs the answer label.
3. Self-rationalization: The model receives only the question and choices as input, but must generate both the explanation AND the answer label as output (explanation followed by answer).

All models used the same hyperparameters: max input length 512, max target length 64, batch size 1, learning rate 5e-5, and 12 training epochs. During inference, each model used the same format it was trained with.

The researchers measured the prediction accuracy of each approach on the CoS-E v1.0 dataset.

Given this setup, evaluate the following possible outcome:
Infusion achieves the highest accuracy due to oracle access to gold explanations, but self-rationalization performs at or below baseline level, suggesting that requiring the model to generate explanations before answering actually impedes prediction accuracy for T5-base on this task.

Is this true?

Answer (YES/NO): YES